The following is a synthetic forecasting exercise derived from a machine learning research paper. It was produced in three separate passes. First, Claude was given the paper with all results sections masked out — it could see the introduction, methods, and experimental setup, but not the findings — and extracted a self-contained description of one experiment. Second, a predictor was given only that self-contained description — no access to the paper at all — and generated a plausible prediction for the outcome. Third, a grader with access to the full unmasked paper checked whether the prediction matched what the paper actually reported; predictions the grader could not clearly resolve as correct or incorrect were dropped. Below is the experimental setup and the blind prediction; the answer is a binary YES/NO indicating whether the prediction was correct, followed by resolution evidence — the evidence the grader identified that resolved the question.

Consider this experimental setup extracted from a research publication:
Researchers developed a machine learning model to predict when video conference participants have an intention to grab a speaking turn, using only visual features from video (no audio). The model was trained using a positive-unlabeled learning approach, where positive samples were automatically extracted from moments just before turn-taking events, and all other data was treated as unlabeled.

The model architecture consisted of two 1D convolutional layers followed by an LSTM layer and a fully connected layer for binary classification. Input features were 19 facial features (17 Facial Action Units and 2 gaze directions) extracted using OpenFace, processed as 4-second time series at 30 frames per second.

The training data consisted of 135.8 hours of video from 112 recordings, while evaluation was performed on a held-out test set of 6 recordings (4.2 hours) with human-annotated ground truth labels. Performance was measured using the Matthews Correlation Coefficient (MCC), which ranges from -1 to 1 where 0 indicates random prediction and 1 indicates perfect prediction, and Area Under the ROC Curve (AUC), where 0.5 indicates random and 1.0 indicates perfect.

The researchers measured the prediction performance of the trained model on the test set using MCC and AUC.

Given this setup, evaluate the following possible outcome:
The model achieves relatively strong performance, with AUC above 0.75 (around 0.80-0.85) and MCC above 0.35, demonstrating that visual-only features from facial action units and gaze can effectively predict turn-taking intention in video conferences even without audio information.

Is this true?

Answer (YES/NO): NO